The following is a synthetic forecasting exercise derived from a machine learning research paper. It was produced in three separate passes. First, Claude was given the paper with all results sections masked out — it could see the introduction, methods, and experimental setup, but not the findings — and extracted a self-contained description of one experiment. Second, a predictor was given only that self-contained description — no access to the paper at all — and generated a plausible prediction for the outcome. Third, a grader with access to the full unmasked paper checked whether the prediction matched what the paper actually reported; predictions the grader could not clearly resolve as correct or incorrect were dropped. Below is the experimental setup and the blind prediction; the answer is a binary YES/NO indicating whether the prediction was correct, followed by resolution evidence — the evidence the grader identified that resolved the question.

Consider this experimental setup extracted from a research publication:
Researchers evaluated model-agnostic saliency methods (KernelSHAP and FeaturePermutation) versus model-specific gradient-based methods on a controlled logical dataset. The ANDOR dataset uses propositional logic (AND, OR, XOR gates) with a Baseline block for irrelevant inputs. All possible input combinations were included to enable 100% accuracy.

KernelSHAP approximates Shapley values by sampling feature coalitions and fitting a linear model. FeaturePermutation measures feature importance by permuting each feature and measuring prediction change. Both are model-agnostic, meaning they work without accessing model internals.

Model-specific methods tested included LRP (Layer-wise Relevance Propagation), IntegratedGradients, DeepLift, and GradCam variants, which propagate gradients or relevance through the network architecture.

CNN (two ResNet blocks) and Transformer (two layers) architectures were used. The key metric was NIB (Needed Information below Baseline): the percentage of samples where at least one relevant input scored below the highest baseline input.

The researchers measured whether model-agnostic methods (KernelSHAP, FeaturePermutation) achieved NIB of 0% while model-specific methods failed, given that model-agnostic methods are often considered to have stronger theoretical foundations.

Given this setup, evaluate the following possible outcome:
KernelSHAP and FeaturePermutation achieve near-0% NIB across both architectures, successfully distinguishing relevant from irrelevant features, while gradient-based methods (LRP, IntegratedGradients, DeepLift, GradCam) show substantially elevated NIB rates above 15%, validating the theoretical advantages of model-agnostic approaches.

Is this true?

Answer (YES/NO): NO